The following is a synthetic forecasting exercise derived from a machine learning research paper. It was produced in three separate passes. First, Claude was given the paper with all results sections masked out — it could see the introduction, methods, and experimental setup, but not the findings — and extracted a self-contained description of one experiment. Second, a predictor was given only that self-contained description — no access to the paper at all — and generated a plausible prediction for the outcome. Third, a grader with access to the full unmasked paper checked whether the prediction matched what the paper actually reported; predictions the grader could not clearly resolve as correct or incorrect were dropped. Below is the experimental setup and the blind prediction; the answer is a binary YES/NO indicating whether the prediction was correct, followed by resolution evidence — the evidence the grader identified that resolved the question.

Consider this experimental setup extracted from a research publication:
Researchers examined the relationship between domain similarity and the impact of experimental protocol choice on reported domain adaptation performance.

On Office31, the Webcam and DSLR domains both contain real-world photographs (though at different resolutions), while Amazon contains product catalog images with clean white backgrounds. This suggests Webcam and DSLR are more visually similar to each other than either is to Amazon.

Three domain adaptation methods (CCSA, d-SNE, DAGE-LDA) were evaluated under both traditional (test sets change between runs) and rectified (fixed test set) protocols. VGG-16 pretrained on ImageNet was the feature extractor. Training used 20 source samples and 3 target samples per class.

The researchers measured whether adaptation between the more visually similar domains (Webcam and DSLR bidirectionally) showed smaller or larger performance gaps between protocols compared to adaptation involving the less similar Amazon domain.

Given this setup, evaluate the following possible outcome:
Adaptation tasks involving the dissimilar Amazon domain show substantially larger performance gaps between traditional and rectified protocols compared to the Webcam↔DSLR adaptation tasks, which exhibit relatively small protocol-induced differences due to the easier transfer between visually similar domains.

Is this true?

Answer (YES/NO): NO